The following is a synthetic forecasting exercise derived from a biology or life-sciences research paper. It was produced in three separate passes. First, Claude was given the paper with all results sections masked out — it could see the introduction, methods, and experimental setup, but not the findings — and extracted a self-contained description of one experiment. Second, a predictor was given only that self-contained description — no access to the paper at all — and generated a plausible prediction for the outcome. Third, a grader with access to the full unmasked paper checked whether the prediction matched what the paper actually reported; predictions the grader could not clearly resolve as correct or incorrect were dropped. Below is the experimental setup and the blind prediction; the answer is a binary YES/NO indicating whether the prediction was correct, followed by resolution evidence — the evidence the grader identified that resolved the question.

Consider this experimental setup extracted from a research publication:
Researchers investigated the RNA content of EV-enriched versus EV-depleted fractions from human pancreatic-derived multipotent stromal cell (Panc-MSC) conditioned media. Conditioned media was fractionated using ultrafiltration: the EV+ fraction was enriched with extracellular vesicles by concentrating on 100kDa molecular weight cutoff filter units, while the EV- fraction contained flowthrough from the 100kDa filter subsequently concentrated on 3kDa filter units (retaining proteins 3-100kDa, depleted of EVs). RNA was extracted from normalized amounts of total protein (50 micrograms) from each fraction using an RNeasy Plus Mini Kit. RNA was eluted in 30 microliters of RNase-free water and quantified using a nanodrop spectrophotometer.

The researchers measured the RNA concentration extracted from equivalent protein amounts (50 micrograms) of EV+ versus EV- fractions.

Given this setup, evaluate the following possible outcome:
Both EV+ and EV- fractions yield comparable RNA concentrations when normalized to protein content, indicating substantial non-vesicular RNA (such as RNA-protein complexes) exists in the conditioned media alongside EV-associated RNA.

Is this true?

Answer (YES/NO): NO